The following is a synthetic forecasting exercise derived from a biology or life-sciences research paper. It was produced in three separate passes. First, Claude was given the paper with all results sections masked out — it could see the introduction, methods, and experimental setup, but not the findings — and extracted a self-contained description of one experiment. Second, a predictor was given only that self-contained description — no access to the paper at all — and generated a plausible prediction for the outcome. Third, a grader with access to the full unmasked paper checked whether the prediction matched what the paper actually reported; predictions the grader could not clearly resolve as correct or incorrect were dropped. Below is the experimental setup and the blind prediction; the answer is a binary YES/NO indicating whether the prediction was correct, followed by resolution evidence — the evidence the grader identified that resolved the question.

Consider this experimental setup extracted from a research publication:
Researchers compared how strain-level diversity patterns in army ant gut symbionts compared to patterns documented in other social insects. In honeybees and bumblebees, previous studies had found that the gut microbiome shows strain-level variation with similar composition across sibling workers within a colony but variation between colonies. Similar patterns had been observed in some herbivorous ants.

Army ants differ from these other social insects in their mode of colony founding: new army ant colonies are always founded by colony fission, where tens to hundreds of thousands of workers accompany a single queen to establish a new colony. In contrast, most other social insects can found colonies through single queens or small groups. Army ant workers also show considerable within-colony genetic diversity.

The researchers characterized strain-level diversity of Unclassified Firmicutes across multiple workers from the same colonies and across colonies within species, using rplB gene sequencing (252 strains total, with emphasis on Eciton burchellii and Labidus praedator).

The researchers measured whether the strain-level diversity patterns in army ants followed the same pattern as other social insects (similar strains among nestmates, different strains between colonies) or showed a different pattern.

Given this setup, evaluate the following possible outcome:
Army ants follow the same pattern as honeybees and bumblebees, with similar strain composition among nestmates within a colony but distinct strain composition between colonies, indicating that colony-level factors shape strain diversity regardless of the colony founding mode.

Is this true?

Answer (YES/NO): NO